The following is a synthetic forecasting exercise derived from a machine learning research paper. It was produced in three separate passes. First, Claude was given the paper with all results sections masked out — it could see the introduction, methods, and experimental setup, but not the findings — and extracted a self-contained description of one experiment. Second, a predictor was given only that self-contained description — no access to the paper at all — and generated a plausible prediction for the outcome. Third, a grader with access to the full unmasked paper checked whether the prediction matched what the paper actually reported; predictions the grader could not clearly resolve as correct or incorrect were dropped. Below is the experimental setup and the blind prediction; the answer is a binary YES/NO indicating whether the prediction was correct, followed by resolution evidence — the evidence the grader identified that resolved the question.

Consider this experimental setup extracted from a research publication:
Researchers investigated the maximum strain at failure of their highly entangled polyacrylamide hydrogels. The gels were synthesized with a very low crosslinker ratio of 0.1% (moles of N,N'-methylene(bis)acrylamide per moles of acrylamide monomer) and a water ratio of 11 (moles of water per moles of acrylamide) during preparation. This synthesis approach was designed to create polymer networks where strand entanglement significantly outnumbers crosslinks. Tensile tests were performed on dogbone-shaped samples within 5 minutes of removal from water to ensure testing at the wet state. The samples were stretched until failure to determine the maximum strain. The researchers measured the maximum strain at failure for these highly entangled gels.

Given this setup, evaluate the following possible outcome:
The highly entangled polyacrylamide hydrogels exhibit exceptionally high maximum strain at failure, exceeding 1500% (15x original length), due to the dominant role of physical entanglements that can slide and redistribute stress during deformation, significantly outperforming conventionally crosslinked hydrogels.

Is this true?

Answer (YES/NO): NO